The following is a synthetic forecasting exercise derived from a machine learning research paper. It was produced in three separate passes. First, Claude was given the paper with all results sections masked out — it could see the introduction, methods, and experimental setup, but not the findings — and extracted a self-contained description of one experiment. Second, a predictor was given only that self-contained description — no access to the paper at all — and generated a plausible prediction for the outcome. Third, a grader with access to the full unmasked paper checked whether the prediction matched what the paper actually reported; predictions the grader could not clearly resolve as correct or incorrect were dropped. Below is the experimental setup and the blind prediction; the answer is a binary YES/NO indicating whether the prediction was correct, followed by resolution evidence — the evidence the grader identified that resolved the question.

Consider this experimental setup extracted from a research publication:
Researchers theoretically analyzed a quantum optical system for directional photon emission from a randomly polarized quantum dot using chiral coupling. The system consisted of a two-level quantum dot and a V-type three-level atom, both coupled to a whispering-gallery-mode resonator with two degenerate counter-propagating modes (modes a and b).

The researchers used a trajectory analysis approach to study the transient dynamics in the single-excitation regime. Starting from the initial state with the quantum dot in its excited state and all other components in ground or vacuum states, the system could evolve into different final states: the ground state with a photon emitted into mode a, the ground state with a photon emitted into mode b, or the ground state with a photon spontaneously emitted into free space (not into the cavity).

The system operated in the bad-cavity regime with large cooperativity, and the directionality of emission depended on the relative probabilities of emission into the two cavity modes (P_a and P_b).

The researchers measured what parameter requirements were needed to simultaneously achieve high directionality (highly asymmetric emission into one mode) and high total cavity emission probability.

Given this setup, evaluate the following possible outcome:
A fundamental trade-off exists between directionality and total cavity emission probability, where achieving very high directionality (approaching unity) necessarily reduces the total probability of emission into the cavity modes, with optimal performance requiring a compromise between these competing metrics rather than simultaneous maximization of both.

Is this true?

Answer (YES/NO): NO